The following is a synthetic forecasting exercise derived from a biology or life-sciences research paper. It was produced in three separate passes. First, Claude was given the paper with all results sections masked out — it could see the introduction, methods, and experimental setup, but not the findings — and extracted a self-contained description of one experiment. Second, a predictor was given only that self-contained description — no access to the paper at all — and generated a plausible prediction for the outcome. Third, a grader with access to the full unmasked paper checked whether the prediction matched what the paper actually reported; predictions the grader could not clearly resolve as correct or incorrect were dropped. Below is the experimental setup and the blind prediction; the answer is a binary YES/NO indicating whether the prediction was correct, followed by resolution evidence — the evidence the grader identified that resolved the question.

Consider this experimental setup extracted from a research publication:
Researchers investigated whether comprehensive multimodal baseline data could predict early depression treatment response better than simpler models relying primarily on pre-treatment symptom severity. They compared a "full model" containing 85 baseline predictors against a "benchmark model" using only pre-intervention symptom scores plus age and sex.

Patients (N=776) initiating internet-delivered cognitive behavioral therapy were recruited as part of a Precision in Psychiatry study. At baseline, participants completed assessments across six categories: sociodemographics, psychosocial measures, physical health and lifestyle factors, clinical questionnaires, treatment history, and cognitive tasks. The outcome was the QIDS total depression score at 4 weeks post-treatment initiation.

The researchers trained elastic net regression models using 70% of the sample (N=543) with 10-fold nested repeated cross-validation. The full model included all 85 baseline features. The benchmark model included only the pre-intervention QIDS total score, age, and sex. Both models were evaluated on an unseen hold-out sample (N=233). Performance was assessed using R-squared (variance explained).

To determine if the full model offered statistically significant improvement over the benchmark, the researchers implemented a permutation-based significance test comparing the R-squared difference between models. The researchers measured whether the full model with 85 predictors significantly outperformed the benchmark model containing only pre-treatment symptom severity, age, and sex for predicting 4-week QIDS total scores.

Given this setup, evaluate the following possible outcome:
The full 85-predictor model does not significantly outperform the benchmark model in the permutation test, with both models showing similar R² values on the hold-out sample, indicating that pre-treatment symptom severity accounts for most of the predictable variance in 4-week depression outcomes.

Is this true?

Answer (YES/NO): NO